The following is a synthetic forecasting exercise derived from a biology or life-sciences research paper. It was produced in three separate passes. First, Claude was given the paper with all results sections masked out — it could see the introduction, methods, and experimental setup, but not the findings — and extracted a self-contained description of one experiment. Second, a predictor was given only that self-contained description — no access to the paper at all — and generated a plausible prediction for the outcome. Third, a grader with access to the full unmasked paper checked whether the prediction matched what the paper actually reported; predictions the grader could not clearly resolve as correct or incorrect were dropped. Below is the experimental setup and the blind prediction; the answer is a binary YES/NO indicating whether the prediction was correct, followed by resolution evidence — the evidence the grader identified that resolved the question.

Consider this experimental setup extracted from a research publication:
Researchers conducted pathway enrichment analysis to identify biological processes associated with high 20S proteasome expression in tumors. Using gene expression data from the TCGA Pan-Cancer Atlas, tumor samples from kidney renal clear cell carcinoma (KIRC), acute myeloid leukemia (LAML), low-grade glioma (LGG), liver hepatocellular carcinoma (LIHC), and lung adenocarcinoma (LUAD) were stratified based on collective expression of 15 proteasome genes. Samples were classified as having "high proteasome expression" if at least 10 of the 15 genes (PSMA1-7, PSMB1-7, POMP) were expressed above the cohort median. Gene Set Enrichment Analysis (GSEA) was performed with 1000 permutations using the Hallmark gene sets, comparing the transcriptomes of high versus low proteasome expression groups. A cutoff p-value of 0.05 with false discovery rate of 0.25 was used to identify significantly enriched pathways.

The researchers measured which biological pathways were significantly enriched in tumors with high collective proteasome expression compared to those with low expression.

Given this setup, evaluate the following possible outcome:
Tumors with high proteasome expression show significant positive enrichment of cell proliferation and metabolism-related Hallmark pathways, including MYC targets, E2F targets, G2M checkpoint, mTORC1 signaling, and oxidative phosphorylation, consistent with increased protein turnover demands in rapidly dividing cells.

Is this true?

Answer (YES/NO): NO